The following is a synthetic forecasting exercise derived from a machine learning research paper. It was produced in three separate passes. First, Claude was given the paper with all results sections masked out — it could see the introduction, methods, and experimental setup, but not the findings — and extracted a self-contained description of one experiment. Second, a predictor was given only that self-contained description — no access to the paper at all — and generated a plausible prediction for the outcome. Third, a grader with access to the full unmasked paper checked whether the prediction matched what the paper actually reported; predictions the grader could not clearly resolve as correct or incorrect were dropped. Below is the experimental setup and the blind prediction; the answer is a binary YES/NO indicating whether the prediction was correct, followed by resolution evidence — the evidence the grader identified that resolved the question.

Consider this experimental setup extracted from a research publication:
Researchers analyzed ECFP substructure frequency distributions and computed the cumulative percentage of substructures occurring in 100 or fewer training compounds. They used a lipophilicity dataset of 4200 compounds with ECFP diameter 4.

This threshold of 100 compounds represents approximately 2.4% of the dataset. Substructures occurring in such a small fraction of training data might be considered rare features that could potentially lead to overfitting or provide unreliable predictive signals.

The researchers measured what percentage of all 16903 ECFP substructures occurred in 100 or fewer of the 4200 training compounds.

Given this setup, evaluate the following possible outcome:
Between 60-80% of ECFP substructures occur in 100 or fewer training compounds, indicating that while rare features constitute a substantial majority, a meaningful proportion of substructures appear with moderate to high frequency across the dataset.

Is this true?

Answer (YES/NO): NO